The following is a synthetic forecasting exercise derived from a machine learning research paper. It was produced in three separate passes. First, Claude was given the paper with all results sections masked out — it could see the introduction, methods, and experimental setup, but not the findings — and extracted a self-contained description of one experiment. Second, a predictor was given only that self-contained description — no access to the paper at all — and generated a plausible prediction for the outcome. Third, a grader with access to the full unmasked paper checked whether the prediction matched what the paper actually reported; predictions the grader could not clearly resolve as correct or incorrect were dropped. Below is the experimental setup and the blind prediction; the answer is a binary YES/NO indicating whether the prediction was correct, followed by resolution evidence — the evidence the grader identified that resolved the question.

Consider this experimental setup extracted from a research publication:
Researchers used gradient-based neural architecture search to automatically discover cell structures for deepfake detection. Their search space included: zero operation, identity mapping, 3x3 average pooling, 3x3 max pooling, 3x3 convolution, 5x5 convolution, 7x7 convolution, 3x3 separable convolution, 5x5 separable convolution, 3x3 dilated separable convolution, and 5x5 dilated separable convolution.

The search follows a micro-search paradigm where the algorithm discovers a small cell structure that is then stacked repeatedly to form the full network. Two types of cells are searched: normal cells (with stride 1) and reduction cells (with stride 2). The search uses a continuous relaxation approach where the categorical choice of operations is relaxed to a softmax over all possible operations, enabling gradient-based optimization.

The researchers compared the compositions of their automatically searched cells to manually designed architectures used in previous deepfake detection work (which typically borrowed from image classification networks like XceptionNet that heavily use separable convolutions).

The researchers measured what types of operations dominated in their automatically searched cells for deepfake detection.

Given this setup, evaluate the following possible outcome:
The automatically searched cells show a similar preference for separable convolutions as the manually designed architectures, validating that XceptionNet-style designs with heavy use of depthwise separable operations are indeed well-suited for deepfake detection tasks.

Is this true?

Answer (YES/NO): YES